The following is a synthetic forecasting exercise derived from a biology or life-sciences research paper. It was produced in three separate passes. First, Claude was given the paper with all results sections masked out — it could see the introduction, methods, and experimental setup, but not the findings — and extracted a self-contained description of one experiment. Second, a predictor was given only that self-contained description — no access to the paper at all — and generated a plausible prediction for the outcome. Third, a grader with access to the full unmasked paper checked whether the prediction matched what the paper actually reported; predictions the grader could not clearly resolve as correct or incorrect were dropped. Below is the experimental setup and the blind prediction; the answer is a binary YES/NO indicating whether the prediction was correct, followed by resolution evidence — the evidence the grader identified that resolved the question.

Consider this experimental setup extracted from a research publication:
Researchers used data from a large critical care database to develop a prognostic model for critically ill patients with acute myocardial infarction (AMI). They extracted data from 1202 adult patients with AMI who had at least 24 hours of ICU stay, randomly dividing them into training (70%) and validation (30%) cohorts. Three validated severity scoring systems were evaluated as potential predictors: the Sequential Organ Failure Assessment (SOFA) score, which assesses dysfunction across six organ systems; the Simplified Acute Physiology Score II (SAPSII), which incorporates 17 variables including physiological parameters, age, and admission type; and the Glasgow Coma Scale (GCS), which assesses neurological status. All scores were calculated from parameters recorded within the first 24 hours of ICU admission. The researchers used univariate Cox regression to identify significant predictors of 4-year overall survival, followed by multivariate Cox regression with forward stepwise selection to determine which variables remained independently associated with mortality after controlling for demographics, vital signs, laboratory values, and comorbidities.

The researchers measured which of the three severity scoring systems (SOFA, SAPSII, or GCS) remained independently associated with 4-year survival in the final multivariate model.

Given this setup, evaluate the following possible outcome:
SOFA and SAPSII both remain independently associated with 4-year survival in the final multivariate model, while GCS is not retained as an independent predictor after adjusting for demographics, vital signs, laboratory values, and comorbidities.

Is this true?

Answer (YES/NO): NO